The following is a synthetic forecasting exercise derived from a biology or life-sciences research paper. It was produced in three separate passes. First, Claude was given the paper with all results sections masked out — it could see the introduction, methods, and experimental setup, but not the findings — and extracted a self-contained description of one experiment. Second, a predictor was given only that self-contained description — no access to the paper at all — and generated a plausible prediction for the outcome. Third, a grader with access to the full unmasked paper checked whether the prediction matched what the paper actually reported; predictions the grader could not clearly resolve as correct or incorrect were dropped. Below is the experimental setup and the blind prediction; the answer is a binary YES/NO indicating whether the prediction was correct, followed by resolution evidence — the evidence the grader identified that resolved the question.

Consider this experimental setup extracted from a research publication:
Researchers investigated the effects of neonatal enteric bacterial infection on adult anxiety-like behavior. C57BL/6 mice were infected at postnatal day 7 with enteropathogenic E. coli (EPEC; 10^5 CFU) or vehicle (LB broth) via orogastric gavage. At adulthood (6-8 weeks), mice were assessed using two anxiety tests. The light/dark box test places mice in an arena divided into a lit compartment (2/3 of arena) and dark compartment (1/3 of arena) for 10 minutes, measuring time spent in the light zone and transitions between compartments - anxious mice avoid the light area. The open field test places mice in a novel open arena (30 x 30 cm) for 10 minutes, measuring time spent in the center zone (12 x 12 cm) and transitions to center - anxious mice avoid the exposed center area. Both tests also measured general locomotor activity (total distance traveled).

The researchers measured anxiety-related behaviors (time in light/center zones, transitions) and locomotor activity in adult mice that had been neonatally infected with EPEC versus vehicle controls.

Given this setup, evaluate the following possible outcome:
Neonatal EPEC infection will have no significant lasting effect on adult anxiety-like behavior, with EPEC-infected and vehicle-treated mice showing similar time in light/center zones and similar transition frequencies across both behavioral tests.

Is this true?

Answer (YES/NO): YES